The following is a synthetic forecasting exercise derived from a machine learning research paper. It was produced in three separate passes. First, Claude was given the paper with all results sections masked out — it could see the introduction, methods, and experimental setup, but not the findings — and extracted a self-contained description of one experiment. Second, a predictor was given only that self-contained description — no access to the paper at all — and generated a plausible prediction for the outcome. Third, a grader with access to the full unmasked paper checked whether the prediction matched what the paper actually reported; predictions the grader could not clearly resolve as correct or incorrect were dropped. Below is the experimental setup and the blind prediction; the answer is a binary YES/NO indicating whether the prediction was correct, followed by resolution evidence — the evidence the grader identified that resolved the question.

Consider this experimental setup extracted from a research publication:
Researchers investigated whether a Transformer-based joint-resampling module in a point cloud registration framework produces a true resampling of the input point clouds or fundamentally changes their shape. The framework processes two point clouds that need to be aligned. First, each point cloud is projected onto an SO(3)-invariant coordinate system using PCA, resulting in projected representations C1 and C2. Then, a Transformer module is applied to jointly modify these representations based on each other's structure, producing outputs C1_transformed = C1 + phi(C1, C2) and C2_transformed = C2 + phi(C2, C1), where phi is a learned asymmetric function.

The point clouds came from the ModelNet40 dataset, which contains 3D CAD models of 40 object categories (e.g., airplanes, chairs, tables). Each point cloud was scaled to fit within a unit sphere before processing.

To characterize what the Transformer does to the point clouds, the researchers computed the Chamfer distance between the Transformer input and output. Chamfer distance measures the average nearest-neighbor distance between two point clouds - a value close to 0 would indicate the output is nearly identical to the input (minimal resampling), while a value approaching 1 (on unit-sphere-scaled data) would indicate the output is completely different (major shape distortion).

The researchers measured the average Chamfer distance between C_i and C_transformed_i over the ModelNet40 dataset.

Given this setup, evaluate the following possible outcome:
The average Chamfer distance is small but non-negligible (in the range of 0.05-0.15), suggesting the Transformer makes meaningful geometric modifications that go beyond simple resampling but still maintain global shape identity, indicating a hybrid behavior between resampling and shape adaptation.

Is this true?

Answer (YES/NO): NO